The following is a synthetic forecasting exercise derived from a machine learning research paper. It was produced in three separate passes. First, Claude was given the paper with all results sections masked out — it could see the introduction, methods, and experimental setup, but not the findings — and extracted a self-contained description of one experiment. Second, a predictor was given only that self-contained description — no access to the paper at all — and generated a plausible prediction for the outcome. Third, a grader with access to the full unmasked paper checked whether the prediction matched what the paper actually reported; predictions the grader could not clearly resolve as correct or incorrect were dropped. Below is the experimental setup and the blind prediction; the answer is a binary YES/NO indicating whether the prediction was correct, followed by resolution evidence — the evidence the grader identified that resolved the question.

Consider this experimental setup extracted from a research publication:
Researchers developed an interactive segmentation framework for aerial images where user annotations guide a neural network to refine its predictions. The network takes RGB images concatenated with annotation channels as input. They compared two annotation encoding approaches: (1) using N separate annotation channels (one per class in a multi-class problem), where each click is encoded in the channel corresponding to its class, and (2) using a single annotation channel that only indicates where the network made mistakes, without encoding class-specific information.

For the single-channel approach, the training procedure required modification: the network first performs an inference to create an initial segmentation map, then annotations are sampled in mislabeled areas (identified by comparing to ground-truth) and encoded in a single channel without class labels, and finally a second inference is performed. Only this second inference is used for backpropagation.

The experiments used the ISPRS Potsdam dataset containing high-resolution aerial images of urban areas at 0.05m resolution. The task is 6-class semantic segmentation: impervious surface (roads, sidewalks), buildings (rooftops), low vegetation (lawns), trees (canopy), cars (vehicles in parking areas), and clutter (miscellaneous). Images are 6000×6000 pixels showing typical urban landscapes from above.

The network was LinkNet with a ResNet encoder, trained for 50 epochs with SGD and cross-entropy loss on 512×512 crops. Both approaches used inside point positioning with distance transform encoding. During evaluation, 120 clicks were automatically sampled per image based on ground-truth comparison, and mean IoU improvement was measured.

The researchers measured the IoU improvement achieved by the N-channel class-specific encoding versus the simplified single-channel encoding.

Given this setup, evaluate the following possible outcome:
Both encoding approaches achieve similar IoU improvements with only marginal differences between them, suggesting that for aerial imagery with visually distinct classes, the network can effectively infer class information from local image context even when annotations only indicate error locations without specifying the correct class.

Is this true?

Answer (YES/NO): NO